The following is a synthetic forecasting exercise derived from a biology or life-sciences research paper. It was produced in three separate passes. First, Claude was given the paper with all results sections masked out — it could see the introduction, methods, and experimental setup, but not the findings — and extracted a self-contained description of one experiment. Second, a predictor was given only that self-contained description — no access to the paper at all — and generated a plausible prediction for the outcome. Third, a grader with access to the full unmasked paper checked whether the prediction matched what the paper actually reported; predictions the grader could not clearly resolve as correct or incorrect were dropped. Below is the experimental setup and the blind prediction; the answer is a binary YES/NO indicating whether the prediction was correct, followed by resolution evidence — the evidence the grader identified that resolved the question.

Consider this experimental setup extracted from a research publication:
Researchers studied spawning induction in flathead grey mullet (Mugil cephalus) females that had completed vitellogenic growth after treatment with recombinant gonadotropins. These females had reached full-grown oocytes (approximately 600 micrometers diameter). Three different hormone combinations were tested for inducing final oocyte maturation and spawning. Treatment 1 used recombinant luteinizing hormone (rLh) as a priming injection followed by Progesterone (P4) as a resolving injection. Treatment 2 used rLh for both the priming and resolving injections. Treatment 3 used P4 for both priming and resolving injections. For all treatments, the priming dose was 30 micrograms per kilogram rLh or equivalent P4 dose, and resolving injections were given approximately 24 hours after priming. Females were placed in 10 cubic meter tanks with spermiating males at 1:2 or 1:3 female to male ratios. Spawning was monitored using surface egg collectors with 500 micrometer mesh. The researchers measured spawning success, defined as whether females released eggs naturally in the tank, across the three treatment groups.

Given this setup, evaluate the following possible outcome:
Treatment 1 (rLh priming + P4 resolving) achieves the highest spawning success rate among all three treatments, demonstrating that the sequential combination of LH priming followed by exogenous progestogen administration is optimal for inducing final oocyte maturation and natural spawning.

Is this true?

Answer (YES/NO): NO